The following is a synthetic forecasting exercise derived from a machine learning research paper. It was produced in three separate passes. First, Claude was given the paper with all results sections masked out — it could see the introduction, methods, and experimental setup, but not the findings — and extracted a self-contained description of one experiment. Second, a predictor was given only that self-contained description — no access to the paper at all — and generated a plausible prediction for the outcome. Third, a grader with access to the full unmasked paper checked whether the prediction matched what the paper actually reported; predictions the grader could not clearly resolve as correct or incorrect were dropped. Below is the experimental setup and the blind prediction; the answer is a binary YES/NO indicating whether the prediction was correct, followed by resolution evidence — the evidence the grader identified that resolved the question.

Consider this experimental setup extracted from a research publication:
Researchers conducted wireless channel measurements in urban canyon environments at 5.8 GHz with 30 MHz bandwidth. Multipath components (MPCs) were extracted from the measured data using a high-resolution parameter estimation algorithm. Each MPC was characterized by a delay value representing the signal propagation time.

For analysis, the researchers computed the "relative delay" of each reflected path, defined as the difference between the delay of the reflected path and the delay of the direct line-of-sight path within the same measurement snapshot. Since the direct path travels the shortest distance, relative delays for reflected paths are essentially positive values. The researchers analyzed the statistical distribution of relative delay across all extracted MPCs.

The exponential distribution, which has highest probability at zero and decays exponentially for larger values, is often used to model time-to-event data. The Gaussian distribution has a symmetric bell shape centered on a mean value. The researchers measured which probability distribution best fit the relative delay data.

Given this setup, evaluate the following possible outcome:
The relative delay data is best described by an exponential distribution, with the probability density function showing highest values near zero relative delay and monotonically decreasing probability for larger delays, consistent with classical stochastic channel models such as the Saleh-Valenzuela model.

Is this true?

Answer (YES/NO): YES